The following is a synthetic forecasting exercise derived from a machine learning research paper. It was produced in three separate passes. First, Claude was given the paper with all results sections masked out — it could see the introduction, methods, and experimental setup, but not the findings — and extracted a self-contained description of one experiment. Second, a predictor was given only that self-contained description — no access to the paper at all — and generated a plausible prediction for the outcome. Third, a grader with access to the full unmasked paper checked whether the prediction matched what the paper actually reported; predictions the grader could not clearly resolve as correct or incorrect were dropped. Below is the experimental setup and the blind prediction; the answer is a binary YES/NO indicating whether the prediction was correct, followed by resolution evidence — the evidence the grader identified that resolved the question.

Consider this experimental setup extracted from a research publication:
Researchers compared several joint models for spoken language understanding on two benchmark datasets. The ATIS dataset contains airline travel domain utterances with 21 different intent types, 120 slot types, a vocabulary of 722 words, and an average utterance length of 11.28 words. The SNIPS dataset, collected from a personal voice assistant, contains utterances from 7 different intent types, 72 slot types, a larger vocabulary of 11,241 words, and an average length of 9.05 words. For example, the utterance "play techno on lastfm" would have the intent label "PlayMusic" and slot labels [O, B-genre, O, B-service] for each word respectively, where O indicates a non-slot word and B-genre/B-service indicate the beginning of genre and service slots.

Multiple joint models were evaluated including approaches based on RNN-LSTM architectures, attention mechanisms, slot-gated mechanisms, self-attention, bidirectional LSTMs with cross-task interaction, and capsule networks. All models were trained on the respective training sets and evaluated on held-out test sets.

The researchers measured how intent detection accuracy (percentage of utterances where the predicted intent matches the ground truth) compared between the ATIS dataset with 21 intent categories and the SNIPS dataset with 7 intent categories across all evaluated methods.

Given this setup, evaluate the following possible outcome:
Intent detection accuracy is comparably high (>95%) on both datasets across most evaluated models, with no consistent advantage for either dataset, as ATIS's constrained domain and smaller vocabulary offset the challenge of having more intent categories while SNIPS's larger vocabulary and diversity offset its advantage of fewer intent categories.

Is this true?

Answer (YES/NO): NO